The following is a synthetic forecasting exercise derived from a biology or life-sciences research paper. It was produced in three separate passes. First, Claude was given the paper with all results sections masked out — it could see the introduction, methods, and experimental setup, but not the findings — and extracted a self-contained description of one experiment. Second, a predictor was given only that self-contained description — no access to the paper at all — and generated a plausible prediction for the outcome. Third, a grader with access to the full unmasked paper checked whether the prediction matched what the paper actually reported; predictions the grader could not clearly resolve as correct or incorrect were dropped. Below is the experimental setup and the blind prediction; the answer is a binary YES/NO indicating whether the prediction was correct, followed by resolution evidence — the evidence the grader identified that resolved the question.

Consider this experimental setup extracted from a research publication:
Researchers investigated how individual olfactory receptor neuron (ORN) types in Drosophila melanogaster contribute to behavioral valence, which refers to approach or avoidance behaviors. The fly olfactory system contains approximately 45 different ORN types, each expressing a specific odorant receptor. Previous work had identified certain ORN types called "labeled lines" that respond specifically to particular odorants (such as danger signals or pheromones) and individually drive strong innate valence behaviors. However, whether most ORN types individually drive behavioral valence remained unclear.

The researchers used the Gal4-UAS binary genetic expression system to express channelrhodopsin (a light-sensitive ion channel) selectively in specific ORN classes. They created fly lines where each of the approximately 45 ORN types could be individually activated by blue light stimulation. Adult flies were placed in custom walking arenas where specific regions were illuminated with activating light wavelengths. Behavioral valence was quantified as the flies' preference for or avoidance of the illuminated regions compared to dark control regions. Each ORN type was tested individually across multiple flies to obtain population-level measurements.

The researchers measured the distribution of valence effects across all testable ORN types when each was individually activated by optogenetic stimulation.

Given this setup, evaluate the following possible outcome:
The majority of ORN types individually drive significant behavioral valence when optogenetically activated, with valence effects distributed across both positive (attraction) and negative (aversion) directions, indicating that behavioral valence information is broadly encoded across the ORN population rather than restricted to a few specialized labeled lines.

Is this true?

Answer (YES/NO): NO